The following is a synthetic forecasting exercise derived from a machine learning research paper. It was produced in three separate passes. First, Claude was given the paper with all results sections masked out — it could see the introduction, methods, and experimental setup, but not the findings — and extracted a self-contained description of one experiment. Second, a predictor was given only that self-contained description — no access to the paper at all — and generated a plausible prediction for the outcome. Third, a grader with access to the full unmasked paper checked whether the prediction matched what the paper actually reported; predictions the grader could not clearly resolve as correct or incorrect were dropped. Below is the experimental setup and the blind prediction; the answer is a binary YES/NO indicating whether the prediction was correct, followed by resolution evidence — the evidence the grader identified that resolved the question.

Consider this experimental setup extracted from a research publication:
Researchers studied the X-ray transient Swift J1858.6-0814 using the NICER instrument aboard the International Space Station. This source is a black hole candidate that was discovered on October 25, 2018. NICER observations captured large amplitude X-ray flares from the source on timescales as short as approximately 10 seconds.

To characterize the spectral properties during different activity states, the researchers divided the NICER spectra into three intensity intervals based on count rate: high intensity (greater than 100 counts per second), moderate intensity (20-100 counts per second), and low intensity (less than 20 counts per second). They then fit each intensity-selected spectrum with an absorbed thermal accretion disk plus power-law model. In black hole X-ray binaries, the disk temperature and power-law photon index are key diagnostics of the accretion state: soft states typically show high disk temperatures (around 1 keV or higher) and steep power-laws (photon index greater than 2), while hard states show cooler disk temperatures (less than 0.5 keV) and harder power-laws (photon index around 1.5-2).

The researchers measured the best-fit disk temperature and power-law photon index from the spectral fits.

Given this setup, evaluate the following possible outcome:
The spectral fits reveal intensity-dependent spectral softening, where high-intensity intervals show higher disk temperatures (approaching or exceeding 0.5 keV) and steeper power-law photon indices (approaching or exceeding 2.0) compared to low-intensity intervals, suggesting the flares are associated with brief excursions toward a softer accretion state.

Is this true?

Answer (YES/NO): NO